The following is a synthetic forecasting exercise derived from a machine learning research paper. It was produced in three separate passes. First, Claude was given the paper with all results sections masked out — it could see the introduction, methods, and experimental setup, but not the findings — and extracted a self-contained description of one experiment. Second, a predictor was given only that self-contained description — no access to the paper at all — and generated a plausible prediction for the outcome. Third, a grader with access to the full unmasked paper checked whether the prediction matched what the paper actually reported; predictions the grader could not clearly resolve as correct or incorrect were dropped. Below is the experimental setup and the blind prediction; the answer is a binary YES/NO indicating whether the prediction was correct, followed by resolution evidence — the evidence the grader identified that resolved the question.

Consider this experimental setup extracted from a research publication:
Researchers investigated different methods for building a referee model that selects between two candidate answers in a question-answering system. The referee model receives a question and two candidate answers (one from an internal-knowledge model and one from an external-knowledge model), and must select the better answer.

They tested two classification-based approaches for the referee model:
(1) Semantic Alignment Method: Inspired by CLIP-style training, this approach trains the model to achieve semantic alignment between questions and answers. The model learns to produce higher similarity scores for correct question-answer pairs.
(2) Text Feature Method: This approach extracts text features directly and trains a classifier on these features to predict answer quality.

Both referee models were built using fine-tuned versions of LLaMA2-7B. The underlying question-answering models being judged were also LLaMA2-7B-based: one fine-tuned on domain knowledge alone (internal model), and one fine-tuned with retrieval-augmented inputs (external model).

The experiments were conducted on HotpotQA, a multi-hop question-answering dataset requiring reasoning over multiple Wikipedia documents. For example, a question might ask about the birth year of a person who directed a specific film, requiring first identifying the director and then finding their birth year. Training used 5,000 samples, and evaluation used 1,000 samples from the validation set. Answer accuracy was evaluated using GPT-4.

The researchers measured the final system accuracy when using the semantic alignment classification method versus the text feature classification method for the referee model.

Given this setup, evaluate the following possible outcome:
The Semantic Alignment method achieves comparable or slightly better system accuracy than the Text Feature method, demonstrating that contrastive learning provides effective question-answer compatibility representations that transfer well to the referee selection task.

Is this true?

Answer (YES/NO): YES